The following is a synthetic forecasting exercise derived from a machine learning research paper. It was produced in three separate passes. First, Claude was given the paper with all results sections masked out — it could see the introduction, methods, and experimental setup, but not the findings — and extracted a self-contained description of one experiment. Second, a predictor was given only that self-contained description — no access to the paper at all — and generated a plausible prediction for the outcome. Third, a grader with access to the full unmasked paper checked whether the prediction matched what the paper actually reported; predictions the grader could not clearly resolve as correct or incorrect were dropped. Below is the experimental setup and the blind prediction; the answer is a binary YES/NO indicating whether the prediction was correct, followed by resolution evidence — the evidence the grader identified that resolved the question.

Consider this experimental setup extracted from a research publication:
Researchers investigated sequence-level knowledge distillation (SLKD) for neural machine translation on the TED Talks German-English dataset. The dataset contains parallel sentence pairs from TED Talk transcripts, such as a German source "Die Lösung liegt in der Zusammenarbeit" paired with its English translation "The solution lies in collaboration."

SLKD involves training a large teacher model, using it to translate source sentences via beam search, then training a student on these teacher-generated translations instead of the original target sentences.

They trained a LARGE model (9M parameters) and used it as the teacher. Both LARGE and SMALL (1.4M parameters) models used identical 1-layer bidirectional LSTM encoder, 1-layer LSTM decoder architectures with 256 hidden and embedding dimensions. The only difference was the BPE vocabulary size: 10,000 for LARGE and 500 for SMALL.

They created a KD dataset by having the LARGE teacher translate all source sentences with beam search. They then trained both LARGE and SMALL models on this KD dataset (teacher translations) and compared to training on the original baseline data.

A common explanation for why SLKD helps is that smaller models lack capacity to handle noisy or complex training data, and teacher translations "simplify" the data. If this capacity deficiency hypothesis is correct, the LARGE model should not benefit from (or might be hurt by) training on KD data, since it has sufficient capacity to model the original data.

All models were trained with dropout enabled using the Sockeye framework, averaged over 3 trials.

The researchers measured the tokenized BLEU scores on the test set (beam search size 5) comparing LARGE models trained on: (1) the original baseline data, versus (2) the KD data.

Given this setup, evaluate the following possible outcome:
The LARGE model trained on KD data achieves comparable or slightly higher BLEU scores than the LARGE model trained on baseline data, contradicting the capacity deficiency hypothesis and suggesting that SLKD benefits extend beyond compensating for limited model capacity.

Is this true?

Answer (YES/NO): NO